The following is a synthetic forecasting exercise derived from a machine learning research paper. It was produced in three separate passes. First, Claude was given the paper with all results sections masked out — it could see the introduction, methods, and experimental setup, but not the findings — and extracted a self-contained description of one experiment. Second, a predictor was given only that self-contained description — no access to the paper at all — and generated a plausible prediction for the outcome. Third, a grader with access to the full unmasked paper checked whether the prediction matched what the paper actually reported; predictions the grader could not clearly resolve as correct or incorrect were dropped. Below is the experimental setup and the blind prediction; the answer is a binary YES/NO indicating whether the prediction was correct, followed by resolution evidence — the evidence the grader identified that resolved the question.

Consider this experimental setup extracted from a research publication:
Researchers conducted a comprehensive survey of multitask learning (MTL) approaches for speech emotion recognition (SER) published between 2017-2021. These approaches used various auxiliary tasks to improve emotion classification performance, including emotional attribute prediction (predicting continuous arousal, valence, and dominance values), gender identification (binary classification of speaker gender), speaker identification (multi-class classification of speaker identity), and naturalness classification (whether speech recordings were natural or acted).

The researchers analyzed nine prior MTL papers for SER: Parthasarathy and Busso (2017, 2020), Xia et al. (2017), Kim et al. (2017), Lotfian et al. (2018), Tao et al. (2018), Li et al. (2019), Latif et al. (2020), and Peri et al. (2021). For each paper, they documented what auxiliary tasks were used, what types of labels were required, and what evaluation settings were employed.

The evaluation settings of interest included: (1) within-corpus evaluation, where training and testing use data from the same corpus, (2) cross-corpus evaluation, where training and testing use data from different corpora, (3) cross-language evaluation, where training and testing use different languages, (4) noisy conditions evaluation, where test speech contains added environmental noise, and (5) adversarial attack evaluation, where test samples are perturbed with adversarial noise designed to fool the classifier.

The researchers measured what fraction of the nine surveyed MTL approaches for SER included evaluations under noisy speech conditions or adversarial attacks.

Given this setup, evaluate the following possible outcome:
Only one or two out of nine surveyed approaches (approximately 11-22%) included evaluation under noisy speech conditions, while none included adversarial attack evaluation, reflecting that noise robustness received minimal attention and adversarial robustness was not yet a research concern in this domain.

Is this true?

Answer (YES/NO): NO